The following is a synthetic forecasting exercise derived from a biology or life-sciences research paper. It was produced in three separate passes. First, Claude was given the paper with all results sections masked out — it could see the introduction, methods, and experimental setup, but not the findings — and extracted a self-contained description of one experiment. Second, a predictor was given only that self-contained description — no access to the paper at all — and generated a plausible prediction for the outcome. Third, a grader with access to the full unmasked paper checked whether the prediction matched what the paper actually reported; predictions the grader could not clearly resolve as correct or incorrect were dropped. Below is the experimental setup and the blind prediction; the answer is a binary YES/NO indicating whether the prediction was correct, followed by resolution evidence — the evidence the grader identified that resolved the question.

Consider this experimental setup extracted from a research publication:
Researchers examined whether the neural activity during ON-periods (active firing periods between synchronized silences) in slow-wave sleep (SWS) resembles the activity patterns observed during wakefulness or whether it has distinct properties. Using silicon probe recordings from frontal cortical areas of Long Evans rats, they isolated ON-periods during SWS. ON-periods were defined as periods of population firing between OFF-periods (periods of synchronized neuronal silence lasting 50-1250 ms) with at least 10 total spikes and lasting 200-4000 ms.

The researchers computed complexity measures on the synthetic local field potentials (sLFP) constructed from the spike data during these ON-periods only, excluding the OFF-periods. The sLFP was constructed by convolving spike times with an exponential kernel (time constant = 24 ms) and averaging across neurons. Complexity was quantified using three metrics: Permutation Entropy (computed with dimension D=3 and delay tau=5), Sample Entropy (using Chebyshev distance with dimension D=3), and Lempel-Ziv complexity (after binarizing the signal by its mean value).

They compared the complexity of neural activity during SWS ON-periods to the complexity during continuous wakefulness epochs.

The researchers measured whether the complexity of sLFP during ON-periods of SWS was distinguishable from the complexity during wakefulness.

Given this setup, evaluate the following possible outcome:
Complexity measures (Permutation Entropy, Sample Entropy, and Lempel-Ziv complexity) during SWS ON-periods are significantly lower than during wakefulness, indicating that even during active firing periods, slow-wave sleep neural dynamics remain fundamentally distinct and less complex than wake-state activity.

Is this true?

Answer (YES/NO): NO